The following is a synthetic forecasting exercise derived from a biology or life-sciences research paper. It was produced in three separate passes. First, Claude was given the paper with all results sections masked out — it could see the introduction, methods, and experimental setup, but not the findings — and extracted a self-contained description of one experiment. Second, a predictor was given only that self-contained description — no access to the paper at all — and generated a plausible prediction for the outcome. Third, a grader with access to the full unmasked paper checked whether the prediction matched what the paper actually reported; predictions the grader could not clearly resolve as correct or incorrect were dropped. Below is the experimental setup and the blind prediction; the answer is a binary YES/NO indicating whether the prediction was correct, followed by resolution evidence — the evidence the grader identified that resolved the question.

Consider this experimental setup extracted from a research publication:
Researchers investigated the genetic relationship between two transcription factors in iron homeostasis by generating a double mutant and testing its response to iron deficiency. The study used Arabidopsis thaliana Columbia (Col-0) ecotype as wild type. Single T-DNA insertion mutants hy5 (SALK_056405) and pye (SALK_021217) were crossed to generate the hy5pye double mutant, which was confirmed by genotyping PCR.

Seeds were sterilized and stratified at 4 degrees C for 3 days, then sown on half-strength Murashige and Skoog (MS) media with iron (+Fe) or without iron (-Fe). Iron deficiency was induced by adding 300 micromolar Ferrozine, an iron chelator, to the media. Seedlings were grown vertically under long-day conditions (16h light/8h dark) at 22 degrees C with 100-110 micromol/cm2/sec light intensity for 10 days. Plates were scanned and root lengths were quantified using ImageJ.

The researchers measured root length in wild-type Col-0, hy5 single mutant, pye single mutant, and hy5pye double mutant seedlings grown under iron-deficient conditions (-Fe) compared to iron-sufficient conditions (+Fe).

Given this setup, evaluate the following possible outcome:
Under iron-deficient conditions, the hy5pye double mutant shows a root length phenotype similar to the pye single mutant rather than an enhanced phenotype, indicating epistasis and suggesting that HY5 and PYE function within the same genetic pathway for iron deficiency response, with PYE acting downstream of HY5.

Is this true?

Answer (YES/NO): NO